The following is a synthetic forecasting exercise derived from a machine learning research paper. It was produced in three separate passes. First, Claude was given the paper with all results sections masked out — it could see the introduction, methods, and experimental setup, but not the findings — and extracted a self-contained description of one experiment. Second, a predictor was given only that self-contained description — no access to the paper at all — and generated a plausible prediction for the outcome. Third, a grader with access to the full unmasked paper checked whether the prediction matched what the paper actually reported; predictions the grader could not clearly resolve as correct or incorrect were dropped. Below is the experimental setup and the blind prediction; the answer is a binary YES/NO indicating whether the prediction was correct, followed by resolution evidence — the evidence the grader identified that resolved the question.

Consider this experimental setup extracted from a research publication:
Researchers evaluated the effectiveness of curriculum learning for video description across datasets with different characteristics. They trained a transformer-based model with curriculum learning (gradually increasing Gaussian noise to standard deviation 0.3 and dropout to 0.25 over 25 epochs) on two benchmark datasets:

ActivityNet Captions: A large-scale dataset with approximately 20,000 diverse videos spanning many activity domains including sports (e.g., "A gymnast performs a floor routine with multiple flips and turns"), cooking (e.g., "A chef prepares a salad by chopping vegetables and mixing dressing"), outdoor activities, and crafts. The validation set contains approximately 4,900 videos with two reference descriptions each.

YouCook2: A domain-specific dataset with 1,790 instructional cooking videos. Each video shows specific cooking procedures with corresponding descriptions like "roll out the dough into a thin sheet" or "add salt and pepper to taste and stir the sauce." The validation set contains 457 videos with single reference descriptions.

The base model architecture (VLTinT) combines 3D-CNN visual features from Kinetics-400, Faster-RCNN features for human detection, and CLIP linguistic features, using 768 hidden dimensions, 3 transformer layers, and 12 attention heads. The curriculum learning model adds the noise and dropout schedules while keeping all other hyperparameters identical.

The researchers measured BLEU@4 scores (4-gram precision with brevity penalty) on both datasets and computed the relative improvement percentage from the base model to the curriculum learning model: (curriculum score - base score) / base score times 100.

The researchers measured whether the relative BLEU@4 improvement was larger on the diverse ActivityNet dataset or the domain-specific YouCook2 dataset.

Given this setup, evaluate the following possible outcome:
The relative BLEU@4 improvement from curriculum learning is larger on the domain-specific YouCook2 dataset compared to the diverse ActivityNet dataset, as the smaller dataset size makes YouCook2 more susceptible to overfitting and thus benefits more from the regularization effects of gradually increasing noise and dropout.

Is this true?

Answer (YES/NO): YES